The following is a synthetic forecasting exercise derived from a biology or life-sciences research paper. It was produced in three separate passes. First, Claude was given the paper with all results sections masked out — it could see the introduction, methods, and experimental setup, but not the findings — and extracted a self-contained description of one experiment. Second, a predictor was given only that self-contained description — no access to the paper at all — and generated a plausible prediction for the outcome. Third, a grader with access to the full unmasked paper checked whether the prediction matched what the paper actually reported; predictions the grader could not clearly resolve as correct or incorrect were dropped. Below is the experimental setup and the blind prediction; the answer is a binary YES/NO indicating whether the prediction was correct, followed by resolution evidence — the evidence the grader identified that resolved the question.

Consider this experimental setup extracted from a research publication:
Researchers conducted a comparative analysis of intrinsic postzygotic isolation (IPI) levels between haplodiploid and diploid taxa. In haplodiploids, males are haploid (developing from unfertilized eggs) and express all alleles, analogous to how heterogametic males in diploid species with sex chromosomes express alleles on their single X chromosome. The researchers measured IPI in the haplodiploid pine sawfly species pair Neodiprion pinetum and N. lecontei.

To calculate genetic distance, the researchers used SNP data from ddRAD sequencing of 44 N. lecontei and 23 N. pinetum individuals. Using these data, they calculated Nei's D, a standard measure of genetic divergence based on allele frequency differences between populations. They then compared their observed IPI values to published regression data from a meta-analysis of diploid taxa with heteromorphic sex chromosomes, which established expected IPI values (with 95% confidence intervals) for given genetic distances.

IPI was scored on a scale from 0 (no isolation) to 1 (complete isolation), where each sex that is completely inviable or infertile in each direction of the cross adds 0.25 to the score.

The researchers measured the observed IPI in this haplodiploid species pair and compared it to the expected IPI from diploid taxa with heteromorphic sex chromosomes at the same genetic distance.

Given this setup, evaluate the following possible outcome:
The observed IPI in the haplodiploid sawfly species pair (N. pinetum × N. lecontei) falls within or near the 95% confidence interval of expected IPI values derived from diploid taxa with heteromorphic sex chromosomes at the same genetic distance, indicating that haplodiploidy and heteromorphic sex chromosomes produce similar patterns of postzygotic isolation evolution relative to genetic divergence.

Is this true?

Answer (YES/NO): NO